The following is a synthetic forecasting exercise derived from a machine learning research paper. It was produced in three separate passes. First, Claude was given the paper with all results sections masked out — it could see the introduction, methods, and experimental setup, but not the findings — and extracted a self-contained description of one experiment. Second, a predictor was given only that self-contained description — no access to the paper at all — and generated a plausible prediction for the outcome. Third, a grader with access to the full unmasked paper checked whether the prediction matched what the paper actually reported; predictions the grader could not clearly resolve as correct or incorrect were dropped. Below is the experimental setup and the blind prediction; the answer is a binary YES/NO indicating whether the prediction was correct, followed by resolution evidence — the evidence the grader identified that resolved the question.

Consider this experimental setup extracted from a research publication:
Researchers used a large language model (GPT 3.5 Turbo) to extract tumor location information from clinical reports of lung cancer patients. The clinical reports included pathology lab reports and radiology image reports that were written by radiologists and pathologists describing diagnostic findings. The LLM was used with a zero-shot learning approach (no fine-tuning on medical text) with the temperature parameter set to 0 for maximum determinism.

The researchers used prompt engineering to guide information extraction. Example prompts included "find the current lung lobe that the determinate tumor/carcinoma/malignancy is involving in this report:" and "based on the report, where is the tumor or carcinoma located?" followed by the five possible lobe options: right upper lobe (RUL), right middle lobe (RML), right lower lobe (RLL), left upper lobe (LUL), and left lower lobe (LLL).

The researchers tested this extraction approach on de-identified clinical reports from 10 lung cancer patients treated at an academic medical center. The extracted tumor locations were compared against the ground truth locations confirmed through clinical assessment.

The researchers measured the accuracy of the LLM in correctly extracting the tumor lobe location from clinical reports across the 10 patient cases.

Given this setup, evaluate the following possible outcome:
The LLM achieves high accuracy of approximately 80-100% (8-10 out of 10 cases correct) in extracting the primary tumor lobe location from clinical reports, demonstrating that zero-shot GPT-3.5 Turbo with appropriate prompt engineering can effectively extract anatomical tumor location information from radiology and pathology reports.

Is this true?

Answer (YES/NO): YES